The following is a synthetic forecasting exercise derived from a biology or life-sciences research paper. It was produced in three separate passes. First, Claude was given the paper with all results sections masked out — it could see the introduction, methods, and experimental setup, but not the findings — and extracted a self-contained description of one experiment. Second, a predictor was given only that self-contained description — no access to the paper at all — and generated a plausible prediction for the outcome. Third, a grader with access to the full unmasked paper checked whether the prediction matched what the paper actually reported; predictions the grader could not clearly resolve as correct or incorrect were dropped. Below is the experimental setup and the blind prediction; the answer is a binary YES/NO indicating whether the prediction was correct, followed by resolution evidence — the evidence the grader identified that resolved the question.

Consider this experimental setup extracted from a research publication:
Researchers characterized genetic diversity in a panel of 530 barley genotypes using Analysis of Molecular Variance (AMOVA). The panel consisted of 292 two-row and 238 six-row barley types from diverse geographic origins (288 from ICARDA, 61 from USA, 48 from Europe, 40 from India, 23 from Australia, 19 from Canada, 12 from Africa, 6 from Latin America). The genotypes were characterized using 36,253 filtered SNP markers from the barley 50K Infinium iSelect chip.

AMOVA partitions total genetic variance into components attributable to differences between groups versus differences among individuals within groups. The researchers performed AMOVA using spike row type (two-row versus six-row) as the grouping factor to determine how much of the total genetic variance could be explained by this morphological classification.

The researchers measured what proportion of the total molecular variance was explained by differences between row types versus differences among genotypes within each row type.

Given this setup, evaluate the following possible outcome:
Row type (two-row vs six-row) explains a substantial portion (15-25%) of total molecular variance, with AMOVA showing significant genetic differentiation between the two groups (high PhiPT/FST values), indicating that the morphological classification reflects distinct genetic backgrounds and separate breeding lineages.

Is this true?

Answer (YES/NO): NO